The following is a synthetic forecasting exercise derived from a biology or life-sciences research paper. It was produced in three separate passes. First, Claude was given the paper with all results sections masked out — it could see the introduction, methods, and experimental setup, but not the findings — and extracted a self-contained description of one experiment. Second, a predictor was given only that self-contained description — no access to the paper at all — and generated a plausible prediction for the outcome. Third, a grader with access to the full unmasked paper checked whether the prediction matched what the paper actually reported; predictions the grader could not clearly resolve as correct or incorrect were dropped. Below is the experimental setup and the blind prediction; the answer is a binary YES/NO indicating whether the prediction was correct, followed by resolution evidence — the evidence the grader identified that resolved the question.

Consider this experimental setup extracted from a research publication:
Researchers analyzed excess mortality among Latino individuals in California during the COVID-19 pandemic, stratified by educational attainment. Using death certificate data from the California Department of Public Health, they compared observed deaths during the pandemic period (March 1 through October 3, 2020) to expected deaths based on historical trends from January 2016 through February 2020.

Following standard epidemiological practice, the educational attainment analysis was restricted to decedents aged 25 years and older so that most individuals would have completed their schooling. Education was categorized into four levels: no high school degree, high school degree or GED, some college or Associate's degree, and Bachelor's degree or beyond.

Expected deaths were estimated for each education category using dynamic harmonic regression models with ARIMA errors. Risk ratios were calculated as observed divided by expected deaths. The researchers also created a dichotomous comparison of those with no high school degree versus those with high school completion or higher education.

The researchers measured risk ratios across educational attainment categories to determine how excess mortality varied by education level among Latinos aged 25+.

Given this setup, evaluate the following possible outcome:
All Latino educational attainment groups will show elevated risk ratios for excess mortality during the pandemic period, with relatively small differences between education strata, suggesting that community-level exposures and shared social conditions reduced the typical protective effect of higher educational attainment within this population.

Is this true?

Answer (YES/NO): NO